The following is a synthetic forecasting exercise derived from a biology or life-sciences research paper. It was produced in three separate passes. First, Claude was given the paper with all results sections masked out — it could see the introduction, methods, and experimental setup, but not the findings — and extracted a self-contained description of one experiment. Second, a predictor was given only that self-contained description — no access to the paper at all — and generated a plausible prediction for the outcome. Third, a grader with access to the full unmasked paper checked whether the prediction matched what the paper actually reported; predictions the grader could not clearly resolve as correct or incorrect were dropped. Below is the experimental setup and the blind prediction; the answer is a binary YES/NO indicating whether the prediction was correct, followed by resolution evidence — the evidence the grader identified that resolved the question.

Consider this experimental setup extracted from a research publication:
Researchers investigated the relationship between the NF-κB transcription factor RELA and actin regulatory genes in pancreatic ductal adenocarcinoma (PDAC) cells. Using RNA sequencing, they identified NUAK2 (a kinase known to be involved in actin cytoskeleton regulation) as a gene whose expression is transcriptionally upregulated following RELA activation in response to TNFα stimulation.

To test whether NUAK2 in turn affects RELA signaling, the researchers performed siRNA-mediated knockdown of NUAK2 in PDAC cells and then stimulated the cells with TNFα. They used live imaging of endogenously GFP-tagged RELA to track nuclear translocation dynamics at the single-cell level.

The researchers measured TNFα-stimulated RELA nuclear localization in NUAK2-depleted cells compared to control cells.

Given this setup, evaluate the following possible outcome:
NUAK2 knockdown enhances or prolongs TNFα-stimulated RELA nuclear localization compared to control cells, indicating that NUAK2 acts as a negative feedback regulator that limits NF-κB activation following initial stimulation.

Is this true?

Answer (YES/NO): YES